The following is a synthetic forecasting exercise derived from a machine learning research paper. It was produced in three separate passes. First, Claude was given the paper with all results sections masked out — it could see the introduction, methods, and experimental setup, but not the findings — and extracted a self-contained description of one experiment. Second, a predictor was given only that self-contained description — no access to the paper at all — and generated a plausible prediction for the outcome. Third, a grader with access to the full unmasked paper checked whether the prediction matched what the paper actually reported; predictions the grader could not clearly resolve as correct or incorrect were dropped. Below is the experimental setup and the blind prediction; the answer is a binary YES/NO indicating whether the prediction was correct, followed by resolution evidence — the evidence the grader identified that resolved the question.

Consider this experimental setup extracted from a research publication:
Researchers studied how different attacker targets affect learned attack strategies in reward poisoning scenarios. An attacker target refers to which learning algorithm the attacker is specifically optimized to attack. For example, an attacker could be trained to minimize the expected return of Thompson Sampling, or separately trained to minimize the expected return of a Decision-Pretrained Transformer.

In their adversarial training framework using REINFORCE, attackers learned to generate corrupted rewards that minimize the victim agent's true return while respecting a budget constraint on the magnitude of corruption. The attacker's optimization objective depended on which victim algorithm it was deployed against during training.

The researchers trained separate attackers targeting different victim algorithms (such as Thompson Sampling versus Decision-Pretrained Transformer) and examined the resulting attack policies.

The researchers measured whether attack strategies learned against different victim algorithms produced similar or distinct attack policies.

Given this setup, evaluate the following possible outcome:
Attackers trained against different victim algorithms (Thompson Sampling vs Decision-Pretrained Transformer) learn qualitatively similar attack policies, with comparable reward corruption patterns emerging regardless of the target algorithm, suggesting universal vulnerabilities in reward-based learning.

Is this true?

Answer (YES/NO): NO